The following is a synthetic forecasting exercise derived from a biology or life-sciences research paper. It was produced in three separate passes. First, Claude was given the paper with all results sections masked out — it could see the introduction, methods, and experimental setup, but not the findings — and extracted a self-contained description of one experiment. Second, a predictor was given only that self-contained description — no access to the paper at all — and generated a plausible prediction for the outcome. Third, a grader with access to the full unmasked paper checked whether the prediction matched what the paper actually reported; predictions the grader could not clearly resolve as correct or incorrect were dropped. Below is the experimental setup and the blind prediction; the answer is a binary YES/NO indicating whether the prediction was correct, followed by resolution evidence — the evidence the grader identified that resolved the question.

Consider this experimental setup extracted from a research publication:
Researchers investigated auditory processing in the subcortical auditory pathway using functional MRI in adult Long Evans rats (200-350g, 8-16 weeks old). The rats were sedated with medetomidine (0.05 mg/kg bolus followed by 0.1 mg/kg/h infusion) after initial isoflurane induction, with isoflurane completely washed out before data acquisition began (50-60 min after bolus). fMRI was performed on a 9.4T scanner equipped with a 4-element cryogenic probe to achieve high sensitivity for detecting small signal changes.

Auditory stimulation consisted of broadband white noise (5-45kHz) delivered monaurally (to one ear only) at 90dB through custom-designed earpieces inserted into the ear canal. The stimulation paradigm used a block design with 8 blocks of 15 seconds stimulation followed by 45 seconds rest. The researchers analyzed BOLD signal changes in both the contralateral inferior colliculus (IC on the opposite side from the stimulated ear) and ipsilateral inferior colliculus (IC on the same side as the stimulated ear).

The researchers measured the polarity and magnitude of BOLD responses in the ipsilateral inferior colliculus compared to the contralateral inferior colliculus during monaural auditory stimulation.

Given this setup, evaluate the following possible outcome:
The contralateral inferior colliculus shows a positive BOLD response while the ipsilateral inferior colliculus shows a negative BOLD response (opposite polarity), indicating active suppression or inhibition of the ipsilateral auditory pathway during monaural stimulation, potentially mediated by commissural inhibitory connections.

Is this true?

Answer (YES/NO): YES